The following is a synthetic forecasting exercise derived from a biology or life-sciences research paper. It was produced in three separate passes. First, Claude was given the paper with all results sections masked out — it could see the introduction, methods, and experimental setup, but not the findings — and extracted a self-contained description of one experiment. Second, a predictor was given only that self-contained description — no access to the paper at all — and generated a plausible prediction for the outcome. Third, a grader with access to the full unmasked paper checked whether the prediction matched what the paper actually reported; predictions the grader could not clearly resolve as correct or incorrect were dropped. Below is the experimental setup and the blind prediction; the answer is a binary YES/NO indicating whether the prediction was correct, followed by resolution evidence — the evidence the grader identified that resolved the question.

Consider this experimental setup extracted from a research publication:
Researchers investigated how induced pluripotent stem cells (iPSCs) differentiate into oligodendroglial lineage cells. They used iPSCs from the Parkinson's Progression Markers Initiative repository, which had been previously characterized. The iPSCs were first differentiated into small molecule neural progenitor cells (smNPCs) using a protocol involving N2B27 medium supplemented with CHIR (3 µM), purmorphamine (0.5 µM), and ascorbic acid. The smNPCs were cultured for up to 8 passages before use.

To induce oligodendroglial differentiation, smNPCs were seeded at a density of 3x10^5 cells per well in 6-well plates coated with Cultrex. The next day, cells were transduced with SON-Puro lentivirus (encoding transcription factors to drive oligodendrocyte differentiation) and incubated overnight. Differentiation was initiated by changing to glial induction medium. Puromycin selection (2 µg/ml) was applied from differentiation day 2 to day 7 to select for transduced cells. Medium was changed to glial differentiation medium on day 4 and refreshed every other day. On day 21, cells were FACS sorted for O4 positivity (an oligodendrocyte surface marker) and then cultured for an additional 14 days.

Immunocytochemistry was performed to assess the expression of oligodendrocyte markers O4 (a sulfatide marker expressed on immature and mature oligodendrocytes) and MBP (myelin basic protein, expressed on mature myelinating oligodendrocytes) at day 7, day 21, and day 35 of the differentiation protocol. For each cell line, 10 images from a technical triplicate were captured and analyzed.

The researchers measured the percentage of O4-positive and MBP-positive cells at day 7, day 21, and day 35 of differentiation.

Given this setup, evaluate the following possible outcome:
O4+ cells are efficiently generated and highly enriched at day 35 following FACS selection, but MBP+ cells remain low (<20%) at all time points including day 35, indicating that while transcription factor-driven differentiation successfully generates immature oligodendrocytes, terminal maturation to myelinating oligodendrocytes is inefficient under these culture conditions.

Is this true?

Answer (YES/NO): NO